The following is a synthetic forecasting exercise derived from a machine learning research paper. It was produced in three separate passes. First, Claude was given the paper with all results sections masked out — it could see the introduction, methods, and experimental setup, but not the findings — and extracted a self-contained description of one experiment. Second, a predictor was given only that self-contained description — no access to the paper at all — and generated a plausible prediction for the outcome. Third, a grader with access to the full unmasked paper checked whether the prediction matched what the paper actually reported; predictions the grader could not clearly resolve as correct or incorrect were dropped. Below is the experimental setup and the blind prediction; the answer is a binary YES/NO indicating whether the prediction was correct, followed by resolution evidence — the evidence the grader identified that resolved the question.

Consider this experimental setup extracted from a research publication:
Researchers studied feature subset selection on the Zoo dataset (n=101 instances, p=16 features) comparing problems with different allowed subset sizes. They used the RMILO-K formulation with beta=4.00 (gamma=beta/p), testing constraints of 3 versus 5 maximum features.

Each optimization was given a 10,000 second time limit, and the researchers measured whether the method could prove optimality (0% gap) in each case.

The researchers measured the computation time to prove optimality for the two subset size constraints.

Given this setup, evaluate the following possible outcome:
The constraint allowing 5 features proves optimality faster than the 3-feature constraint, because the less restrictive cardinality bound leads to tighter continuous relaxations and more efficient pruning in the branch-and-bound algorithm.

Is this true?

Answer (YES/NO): NO